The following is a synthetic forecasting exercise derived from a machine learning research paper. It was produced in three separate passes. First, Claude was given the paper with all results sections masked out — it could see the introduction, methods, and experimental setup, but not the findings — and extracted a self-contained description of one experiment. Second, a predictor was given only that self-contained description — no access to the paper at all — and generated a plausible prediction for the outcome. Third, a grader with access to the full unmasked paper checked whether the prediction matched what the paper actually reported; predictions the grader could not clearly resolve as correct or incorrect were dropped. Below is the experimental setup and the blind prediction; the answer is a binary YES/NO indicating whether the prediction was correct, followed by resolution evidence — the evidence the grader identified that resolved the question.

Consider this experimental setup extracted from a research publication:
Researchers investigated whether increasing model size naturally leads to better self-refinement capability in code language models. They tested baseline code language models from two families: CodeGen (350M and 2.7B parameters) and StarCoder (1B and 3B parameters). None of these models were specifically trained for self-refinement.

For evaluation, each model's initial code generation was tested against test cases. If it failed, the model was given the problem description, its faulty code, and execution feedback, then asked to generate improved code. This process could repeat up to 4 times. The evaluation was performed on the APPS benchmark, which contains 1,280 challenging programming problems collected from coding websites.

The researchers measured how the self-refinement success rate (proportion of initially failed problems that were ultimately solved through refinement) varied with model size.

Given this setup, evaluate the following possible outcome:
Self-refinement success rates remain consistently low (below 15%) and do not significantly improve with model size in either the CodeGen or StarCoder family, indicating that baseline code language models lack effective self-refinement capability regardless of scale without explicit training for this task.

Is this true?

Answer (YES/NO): YES